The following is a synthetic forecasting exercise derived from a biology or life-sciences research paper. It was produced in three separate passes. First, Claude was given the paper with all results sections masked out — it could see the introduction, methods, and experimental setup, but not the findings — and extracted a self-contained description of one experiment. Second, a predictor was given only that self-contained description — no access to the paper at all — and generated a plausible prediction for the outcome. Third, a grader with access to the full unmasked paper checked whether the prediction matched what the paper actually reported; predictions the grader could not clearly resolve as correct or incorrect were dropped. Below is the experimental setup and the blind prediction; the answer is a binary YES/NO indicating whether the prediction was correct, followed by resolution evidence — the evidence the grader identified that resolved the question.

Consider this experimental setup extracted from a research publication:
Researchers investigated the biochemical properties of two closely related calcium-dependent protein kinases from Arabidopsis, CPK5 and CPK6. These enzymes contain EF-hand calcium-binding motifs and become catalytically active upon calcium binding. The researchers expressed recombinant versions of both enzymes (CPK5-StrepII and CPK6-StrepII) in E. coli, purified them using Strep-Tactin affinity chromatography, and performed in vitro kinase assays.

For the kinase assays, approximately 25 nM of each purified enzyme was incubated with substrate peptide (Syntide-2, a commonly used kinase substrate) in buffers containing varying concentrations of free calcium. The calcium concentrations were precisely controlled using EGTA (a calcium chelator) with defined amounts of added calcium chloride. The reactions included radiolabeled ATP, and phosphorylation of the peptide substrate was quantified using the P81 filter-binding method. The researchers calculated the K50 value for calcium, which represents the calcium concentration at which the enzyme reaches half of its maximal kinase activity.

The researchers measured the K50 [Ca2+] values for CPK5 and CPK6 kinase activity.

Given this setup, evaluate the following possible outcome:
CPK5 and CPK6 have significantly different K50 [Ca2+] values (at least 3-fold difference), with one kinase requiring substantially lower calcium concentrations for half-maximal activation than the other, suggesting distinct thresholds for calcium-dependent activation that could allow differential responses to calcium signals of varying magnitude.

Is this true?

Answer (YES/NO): NO